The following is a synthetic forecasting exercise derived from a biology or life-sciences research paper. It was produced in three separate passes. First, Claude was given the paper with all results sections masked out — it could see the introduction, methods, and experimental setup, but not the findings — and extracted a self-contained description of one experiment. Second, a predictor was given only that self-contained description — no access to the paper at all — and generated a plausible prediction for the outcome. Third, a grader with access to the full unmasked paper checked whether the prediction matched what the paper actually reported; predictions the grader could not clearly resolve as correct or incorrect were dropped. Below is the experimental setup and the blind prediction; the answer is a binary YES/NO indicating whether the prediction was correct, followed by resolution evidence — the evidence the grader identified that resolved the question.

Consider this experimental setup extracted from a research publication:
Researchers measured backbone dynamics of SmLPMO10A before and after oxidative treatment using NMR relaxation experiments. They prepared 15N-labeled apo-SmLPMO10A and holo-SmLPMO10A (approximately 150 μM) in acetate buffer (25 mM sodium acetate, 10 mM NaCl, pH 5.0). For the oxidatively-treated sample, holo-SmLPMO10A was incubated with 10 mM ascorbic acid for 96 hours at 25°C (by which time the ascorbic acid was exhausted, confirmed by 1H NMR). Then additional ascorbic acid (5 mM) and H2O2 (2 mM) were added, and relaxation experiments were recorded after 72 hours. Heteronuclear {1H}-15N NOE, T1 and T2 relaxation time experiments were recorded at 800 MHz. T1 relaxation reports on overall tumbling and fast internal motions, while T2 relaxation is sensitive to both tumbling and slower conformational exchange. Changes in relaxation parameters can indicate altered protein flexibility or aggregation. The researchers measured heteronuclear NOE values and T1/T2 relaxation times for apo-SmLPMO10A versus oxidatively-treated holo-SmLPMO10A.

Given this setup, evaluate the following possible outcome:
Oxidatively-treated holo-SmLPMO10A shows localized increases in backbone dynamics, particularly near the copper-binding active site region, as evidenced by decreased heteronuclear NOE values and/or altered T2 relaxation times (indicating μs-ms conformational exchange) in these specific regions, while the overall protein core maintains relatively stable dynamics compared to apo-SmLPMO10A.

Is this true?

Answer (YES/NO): NO